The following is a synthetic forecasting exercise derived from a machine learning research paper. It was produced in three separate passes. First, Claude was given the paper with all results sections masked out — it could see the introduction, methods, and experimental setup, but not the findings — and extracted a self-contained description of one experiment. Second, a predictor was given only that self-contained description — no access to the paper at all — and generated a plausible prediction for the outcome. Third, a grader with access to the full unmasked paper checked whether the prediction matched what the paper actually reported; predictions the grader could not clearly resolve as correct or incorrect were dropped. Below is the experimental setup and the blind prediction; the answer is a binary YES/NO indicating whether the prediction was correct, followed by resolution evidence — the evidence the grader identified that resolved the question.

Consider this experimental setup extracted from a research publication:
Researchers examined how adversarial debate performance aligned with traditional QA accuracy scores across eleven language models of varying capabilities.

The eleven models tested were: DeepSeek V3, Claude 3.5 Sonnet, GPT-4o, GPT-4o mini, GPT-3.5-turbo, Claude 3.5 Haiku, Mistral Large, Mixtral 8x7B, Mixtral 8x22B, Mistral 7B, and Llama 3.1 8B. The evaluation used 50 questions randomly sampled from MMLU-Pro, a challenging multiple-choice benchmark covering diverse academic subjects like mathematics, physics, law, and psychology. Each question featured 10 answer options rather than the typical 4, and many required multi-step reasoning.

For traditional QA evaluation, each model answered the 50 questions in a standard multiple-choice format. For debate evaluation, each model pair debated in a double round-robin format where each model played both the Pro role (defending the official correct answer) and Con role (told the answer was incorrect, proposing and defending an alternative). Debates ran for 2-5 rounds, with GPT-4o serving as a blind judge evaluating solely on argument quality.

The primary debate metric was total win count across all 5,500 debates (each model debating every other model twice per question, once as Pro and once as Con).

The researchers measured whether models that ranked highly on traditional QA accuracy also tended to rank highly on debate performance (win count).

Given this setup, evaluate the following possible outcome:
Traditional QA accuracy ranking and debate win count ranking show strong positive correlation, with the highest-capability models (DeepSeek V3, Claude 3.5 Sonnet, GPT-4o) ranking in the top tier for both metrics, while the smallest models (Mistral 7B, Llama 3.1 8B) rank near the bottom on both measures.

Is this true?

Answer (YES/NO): NO